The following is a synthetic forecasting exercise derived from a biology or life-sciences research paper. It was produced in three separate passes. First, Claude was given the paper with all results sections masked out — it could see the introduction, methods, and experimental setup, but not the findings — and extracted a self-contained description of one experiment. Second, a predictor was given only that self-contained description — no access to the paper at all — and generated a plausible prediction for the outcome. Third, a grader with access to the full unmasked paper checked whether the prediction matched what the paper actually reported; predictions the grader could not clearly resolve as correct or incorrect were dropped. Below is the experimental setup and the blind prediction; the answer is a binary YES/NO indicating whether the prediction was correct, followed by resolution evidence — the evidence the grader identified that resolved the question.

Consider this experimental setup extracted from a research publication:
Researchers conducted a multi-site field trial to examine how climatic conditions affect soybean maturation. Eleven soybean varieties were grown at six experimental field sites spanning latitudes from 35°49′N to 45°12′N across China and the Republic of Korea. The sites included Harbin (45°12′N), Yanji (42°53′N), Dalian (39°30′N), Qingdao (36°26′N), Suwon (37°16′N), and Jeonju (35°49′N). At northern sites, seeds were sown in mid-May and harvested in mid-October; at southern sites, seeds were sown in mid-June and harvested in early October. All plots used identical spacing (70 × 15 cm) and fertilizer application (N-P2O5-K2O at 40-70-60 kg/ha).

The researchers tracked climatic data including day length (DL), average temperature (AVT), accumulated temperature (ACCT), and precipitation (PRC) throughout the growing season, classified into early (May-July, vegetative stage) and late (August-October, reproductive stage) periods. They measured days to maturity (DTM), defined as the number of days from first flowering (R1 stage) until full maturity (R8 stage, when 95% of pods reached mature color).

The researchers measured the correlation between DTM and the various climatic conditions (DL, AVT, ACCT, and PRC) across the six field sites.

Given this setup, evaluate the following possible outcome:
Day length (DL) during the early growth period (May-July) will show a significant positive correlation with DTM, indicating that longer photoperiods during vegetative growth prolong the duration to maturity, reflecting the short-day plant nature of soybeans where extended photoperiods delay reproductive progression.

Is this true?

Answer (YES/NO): NO